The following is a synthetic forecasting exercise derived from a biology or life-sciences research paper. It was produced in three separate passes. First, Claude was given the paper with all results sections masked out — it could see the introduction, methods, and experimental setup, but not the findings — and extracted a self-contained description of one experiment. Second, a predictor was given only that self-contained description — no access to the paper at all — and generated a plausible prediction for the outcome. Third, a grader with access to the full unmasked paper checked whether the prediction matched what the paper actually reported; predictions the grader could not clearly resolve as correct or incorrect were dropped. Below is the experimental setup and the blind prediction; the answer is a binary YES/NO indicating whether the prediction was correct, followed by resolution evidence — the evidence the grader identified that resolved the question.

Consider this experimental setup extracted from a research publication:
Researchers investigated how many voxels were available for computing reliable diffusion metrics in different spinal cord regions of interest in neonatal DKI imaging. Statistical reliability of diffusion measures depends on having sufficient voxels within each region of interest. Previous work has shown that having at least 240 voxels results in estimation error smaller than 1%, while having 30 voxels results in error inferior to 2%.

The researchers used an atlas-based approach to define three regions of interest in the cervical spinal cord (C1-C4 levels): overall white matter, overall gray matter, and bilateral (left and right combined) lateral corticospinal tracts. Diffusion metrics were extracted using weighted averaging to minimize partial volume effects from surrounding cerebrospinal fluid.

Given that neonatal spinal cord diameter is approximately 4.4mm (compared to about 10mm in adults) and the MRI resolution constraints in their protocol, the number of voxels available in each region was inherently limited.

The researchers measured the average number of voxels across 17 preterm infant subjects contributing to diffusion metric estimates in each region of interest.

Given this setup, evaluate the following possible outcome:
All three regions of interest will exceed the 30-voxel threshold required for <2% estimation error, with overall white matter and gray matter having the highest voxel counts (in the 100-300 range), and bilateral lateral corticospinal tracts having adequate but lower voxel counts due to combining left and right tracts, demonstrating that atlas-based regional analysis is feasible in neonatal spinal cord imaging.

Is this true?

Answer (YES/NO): NO